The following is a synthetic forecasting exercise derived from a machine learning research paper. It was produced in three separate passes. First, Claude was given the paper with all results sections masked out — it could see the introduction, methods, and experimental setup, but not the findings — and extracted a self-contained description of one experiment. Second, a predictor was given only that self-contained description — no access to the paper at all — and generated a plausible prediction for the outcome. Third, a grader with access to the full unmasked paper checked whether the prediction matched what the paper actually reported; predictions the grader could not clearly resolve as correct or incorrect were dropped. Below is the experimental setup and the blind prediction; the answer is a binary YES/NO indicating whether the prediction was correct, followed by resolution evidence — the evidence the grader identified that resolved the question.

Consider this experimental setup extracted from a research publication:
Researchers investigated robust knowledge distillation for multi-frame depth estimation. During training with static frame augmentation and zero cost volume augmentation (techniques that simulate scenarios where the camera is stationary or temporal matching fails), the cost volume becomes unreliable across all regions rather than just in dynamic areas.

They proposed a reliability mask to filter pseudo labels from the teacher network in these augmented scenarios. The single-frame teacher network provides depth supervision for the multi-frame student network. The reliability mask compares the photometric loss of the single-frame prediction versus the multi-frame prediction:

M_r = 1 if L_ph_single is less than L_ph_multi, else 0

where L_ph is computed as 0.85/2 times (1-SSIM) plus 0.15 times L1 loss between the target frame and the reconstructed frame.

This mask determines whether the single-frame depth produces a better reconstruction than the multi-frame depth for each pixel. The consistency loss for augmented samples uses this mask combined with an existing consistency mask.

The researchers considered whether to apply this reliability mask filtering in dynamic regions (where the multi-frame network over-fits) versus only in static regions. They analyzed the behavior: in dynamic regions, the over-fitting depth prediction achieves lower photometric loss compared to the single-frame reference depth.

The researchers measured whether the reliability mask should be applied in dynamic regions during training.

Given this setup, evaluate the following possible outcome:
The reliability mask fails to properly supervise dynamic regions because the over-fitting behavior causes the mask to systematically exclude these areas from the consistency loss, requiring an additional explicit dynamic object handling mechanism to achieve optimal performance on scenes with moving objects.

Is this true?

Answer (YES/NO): YES